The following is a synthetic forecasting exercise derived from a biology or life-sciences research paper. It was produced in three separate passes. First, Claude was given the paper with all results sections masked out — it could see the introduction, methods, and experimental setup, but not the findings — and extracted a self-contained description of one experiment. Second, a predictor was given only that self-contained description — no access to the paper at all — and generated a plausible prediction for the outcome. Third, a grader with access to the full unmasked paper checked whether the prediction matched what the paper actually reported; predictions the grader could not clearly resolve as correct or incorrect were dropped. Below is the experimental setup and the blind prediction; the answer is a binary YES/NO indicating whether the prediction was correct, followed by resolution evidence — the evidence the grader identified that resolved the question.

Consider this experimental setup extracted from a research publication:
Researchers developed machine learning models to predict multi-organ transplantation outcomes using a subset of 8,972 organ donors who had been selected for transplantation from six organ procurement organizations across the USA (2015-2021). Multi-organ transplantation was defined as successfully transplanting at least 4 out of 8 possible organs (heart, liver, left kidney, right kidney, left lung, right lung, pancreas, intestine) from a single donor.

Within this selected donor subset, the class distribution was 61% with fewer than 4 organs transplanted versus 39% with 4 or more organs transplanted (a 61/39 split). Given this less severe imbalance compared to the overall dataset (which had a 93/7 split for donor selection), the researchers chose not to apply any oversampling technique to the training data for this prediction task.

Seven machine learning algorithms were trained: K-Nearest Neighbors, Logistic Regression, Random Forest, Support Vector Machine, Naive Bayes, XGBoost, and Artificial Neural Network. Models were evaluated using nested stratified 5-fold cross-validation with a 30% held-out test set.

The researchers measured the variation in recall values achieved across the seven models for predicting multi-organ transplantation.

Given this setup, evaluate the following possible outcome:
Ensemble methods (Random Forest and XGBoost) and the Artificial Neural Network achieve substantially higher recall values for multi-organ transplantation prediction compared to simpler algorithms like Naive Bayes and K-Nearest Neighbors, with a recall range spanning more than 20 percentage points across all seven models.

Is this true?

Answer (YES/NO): NO